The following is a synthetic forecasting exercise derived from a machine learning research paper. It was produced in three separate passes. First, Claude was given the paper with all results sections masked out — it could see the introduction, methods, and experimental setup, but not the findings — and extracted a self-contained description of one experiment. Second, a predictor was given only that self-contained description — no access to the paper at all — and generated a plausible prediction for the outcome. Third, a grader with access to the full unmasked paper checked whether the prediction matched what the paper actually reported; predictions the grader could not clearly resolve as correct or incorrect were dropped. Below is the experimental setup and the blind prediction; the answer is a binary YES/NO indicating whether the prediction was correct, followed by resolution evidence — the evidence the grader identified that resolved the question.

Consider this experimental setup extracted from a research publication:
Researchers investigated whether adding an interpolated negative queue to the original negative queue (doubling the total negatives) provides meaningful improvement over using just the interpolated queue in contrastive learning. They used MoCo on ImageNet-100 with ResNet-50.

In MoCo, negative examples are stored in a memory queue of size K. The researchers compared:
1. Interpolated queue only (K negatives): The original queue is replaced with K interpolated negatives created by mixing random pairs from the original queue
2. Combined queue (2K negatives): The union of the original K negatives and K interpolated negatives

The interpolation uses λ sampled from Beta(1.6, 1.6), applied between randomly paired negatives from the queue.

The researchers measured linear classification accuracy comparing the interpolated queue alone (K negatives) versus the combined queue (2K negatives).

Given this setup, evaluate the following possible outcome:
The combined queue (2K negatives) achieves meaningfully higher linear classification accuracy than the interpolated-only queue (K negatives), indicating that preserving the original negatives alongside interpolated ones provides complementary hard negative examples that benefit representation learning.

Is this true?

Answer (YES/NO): NO